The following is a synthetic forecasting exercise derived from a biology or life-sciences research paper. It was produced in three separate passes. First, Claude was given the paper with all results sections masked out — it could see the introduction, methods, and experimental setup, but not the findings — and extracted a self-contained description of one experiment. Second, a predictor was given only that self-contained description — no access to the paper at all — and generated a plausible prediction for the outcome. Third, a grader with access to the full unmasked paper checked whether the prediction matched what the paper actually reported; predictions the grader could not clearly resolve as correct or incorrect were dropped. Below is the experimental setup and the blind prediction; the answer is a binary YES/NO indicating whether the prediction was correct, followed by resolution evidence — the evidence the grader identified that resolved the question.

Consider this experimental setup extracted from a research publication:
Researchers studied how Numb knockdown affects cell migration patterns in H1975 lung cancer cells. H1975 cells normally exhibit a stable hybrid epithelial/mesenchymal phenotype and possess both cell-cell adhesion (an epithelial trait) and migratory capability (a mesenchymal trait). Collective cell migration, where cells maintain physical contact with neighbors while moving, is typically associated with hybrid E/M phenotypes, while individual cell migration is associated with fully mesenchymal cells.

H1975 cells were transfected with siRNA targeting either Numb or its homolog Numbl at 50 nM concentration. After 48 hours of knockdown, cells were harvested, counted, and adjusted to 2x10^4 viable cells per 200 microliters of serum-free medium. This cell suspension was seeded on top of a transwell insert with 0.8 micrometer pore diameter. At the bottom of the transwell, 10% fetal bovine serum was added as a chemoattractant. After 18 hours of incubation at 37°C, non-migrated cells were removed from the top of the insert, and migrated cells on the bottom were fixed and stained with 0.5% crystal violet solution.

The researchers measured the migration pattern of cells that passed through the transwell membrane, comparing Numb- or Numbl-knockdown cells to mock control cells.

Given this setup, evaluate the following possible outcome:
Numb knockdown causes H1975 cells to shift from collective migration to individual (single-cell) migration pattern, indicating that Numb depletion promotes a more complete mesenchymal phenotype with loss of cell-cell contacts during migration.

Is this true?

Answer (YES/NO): YES